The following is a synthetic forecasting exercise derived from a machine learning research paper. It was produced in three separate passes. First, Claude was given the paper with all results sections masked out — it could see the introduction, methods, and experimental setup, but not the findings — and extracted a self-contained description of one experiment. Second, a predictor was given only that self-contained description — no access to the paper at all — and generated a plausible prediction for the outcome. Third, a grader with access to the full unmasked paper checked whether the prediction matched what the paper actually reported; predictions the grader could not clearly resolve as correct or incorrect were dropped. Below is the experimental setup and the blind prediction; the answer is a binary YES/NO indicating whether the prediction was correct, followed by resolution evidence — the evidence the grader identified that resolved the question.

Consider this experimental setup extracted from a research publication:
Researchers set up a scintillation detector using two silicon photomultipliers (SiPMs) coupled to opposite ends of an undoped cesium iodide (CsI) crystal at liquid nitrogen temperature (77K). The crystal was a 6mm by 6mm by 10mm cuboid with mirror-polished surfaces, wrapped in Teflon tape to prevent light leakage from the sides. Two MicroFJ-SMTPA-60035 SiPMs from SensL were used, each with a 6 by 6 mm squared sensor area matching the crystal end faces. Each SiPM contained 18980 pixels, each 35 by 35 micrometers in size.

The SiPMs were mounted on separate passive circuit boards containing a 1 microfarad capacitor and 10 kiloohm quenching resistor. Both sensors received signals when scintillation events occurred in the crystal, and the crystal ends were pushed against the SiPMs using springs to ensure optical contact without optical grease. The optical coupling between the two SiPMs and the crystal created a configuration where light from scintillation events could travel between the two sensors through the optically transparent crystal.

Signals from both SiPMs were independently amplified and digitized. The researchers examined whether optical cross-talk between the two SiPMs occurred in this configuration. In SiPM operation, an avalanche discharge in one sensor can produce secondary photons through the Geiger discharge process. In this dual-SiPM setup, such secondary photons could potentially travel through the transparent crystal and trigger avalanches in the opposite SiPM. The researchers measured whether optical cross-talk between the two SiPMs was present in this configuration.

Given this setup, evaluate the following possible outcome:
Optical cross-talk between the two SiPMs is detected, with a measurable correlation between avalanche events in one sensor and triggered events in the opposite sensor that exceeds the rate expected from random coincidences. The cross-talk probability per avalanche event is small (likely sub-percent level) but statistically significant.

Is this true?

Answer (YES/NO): YES